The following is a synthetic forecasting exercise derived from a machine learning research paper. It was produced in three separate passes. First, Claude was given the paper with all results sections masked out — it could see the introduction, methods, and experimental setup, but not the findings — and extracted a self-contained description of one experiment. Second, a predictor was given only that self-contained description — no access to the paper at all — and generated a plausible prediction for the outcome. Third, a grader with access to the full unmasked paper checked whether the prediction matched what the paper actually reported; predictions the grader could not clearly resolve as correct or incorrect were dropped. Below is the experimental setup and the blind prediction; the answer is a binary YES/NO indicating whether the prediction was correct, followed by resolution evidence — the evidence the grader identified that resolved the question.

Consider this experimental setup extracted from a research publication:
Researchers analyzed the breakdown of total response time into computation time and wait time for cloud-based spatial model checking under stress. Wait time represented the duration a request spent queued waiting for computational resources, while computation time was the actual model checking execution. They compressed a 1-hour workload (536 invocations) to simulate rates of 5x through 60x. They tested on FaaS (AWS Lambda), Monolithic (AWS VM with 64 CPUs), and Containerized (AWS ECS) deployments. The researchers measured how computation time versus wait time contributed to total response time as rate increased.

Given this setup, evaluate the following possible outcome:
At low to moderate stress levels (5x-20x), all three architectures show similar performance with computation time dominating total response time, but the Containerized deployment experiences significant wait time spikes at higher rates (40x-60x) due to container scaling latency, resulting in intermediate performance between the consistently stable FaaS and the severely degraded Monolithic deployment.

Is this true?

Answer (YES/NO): NO